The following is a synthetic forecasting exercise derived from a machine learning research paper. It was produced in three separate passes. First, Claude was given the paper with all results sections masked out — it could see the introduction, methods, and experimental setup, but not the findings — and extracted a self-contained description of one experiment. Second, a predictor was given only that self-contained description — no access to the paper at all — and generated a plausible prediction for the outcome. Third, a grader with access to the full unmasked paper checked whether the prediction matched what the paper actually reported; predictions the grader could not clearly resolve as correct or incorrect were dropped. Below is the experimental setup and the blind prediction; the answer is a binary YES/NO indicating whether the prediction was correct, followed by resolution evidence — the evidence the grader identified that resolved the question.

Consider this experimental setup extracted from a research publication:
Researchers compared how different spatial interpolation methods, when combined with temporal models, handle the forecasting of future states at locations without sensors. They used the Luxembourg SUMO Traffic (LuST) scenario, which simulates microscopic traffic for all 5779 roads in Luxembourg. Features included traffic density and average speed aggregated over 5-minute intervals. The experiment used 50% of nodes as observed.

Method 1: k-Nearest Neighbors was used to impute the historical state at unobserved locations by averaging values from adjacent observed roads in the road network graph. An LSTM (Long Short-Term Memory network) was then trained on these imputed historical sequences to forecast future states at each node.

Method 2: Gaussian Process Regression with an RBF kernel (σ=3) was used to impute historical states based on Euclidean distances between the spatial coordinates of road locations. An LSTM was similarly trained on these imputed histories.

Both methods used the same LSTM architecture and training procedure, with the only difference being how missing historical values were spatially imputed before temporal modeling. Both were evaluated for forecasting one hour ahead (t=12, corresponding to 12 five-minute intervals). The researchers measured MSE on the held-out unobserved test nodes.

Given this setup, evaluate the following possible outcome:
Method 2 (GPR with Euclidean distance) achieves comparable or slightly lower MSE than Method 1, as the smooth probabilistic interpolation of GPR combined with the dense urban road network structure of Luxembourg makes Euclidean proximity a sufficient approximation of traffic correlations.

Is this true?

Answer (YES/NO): NO